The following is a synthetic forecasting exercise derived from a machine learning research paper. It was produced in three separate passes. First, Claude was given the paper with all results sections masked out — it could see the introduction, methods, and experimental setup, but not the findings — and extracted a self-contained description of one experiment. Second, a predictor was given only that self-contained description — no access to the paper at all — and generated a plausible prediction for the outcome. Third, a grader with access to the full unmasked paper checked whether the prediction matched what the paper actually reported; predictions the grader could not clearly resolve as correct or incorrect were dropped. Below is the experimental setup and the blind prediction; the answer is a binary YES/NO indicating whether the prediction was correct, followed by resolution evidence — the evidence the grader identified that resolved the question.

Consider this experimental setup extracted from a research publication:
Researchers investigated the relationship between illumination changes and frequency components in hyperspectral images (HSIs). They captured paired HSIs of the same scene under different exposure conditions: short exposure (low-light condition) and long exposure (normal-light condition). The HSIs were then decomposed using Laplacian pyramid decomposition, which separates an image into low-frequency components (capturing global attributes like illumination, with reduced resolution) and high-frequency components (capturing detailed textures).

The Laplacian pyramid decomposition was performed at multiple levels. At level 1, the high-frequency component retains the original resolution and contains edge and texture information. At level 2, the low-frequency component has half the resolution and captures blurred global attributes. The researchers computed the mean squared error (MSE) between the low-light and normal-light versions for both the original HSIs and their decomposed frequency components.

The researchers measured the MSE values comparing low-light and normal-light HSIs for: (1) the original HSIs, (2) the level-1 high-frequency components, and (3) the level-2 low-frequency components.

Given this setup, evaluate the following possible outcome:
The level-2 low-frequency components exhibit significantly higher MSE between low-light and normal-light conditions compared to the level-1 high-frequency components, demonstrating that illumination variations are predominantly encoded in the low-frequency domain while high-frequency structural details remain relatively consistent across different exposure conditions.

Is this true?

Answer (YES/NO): YES